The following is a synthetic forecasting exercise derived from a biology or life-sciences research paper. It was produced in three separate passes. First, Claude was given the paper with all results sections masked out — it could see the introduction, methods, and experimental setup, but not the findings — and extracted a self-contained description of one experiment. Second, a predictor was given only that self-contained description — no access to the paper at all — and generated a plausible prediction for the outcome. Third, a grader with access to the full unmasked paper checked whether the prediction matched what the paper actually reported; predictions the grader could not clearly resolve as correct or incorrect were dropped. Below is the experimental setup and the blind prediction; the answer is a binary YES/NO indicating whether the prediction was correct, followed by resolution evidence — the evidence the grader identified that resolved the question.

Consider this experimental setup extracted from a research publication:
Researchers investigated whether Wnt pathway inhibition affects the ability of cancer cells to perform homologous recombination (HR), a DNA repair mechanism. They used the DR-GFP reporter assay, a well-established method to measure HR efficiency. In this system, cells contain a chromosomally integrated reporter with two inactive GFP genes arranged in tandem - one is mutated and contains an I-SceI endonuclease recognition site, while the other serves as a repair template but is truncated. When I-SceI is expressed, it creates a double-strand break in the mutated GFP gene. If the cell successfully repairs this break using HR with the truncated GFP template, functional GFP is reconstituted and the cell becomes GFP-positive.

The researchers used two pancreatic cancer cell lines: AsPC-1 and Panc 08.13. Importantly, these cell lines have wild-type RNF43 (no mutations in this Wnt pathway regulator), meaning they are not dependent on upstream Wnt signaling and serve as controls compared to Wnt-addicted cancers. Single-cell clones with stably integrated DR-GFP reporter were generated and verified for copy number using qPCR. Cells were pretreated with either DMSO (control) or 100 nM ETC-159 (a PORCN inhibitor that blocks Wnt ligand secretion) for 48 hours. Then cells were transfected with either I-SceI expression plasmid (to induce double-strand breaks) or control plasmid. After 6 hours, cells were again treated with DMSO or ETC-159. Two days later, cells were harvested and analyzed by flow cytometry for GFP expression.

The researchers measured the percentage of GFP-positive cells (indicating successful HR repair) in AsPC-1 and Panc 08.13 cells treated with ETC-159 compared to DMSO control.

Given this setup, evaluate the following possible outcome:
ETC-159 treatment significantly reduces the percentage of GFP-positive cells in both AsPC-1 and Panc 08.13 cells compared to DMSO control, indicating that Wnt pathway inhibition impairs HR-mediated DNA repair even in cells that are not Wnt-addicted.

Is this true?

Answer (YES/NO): NO